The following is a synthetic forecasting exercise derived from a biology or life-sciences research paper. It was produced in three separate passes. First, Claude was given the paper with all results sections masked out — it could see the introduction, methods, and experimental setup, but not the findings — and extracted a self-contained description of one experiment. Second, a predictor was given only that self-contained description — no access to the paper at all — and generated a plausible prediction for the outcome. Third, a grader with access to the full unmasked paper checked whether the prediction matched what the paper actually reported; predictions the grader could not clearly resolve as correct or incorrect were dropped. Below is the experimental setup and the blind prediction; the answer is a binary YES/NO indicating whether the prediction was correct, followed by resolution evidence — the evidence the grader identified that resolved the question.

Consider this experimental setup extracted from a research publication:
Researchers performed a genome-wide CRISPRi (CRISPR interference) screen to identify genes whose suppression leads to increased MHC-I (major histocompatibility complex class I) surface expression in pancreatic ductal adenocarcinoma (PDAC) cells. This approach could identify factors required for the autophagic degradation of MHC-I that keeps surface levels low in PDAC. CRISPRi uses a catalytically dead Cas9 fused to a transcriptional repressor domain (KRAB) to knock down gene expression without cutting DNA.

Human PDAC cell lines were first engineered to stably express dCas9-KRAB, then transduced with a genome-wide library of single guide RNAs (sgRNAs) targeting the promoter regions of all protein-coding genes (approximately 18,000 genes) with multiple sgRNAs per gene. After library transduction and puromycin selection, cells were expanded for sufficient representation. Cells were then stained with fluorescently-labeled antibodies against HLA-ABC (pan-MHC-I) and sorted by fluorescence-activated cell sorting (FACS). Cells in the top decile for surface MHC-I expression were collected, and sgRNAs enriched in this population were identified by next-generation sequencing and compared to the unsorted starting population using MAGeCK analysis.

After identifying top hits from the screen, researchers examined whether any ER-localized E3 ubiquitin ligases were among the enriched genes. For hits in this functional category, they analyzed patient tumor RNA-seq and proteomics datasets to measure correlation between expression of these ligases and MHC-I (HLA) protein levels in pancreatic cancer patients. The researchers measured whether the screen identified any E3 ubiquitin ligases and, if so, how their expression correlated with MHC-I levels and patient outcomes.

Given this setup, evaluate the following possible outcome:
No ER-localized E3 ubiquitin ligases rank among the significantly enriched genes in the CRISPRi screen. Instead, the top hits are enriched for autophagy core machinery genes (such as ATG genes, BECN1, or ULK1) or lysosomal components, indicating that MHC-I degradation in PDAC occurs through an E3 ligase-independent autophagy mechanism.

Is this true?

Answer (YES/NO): NO